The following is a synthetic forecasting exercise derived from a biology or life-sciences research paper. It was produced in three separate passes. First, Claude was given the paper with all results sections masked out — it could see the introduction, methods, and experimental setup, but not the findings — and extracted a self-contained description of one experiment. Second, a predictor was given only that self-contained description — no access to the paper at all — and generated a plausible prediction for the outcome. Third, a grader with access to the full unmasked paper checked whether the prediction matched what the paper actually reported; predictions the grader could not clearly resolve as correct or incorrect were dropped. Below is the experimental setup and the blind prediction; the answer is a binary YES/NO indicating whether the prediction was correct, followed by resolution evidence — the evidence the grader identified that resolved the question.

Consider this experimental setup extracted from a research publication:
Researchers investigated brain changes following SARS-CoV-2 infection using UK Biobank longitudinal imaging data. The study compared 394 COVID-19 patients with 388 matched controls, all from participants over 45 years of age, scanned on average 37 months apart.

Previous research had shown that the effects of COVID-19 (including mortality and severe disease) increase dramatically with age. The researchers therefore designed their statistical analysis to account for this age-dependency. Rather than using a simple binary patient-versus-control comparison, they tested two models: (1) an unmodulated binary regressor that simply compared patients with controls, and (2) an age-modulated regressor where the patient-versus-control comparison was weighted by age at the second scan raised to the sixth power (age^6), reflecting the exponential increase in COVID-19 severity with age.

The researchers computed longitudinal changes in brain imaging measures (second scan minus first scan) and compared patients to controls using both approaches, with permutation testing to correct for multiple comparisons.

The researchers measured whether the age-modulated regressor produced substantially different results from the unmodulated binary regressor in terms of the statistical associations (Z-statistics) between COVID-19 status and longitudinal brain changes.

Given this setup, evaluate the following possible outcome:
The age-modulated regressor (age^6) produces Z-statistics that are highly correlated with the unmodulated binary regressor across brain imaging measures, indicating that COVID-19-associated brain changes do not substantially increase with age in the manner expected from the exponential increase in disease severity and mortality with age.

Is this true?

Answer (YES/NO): YES